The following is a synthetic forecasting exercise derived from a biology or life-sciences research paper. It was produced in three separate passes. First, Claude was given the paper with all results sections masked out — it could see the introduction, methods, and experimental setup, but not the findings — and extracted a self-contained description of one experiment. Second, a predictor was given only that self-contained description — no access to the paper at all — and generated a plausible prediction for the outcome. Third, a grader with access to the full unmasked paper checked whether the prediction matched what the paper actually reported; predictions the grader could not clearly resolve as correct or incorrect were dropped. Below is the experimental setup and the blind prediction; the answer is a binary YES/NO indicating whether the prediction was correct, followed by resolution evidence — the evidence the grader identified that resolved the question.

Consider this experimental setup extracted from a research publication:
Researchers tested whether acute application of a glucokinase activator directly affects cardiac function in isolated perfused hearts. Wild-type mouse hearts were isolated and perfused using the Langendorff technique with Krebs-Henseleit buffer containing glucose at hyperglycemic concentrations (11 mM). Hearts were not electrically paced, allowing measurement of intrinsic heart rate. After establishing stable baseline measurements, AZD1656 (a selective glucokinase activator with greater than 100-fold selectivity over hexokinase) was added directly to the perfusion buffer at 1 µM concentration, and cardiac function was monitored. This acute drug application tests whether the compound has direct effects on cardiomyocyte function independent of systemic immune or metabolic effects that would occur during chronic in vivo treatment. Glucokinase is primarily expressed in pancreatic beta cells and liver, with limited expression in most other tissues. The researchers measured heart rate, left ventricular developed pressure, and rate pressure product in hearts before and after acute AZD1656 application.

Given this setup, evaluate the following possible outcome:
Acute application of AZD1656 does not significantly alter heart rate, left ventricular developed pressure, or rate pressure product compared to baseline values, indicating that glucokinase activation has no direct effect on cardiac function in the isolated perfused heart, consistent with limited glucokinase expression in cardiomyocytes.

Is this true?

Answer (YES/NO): YES